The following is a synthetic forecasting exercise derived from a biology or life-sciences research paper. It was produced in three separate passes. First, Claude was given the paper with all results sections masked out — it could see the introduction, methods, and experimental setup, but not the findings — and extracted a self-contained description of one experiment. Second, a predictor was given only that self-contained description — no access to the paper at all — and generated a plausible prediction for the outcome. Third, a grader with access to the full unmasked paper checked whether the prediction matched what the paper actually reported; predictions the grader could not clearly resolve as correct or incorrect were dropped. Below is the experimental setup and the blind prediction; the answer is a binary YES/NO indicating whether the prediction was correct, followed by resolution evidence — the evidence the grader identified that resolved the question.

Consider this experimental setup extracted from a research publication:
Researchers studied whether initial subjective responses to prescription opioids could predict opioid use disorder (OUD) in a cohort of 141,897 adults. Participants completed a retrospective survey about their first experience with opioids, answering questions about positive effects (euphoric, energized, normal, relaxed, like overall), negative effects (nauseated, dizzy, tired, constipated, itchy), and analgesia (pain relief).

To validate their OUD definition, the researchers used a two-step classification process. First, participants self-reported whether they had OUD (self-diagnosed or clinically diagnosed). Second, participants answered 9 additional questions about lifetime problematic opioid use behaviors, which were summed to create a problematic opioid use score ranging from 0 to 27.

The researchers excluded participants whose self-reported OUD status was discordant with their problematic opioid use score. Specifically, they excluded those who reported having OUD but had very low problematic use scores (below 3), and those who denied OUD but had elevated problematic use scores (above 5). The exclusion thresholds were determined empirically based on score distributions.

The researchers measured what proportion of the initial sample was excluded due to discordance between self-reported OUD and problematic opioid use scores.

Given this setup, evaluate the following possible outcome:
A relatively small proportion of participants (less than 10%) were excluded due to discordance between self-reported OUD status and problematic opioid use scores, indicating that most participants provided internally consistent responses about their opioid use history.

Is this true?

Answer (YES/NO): YES